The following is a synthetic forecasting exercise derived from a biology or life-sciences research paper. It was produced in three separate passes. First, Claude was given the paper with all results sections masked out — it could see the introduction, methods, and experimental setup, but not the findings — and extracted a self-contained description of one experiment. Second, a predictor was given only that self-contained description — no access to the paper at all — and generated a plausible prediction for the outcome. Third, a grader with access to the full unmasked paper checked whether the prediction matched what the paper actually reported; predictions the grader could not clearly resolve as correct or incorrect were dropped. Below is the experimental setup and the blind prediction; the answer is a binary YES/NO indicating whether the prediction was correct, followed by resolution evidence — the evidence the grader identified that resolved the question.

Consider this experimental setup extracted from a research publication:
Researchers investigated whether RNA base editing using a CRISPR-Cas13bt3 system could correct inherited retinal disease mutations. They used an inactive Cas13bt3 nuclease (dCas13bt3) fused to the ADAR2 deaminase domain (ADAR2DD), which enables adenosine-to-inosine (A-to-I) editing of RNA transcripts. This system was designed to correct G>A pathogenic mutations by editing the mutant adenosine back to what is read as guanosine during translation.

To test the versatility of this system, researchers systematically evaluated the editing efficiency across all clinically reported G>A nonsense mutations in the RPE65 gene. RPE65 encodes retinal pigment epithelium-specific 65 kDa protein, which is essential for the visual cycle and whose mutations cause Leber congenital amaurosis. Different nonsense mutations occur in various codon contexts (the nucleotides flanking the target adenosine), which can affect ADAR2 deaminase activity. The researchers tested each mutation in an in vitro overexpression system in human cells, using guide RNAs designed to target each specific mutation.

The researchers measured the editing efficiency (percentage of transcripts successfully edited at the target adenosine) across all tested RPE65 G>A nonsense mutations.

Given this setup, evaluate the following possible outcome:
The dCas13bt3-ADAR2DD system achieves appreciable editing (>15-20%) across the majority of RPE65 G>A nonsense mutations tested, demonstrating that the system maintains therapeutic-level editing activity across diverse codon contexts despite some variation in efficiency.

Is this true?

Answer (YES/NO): NO